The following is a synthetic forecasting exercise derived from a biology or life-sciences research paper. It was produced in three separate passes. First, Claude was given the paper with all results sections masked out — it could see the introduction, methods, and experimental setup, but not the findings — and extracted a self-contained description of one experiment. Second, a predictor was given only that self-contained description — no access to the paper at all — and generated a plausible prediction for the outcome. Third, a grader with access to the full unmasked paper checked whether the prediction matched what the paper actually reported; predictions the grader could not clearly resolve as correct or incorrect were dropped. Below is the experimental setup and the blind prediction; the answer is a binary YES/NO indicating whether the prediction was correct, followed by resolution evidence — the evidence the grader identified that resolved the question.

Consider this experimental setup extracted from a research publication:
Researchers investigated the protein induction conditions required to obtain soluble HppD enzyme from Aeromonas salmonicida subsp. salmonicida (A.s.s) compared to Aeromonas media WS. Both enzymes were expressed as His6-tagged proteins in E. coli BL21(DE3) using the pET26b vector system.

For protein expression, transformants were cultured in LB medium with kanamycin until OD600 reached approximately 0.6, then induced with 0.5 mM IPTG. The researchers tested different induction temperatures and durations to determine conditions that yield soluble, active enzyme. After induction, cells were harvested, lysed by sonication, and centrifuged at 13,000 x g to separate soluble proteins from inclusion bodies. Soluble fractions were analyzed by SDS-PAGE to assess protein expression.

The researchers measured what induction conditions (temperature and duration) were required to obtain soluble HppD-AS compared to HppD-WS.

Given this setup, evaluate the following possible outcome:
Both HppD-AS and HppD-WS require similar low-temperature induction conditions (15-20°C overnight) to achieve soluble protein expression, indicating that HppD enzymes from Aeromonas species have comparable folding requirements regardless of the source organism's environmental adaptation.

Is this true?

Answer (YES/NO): NO